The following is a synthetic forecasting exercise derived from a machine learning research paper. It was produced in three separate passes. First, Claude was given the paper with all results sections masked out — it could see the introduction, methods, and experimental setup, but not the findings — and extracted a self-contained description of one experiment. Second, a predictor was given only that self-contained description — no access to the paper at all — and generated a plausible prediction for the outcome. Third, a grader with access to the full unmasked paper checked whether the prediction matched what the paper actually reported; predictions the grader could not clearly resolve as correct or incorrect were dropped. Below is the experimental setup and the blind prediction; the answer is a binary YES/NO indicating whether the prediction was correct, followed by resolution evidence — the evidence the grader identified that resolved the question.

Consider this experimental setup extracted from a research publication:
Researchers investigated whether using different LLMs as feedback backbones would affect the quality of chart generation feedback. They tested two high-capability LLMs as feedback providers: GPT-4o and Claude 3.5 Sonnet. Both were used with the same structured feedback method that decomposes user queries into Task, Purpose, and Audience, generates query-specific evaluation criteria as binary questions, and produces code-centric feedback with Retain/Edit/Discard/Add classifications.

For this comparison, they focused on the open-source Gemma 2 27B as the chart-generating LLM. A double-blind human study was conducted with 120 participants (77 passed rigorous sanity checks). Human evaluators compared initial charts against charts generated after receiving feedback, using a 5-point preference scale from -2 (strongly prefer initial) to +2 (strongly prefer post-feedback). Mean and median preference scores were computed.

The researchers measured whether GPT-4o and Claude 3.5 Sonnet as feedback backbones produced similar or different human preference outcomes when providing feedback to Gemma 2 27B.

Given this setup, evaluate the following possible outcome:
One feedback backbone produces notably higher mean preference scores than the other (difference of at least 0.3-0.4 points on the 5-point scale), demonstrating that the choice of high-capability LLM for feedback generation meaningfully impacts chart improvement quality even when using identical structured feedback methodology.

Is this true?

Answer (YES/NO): YES